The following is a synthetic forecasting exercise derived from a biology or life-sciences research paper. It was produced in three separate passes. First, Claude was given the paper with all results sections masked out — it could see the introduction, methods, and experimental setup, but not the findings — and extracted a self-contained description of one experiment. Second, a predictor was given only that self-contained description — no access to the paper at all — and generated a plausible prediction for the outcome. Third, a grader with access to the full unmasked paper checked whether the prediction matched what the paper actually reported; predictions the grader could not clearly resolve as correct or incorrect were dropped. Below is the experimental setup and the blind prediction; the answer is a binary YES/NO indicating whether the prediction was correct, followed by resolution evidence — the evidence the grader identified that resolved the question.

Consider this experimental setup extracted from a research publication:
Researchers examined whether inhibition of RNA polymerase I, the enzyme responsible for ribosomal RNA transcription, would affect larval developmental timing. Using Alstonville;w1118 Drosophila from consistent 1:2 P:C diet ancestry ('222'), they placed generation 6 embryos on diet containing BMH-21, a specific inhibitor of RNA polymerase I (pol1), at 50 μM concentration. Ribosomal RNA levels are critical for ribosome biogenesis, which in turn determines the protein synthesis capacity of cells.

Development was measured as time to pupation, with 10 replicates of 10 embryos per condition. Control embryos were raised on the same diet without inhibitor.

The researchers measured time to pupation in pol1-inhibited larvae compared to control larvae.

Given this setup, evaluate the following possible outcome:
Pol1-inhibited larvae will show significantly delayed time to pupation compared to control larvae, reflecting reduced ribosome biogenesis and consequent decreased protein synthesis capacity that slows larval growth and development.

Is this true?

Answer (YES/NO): YES